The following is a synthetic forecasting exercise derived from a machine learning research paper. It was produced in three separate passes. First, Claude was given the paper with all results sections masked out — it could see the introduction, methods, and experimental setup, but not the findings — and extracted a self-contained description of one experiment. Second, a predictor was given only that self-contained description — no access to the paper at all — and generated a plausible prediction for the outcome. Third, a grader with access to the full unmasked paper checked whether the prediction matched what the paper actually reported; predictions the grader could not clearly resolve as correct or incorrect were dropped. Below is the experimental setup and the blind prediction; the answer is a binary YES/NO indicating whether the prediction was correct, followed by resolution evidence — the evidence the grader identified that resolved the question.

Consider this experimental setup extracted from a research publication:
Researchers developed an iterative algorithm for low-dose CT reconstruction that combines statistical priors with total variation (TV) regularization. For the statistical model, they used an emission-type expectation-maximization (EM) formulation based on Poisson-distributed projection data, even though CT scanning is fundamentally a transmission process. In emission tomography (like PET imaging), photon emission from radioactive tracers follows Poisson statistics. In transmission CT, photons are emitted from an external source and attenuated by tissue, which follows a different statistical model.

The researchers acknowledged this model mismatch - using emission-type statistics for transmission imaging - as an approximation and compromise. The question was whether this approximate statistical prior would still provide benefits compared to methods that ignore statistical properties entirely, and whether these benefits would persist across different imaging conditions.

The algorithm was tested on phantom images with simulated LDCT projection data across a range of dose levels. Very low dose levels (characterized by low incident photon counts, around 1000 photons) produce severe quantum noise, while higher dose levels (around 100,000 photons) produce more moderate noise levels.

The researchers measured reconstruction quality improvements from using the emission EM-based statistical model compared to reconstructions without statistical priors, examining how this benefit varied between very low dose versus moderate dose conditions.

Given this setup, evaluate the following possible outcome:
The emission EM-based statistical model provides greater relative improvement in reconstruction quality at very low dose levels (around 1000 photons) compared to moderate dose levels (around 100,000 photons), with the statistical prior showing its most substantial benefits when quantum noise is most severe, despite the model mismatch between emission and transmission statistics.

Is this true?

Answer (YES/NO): YES